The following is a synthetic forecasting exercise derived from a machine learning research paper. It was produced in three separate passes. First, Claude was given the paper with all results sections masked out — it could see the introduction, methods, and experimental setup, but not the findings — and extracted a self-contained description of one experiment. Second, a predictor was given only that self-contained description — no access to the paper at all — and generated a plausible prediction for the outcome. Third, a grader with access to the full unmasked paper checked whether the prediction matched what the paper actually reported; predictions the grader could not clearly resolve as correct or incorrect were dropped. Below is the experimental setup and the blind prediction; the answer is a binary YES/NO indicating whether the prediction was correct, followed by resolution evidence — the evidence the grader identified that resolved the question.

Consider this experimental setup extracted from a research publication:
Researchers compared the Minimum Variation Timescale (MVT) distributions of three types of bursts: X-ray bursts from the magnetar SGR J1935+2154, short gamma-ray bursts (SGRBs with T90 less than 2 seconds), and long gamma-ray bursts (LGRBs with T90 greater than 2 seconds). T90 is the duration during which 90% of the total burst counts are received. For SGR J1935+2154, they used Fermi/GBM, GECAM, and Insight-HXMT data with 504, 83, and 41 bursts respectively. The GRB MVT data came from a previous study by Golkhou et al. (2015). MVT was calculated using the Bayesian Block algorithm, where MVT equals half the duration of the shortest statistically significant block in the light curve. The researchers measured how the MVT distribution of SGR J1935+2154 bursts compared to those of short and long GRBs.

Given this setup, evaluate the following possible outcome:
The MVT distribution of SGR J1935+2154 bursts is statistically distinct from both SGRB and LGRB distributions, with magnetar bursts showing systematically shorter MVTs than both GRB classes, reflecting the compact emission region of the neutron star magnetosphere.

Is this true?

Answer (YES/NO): YES